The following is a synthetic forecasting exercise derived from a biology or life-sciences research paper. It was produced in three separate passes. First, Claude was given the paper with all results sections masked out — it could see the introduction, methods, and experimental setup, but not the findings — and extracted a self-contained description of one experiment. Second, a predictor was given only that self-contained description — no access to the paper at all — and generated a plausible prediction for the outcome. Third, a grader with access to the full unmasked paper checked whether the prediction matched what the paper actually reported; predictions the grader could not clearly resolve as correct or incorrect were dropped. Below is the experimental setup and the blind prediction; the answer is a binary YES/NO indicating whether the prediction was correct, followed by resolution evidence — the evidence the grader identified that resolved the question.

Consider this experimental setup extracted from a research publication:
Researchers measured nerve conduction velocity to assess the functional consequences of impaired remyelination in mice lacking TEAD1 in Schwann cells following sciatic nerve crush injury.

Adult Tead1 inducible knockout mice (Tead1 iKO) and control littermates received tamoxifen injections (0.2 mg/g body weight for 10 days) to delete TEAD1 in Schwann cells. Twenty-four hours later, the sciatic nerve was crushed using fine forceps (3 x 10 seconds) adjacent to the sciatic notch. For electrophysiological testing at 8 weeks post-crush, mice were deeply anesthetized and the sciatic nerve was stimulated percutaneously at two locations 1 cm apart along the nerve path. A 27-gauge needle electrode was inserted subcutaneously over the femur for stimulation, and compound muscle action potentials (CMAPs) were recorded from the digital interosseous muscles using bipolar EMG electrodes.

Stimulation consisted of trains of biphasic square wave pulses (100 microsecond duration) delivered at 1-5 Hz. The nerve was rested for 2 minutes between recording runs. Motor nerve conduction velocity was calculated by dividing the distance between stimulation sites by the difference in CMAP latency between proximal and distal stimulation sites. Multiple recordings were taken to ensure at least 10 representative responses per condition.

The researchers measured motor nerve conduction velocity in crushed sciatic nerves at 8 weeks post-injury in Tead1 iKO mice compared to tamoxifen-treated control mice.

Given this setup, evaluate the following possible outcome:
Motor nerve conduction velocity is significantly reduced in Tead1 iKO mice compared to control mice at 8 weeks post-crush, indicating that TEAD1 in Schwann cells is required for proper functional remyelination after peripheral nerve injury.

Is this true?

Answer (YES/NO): YES